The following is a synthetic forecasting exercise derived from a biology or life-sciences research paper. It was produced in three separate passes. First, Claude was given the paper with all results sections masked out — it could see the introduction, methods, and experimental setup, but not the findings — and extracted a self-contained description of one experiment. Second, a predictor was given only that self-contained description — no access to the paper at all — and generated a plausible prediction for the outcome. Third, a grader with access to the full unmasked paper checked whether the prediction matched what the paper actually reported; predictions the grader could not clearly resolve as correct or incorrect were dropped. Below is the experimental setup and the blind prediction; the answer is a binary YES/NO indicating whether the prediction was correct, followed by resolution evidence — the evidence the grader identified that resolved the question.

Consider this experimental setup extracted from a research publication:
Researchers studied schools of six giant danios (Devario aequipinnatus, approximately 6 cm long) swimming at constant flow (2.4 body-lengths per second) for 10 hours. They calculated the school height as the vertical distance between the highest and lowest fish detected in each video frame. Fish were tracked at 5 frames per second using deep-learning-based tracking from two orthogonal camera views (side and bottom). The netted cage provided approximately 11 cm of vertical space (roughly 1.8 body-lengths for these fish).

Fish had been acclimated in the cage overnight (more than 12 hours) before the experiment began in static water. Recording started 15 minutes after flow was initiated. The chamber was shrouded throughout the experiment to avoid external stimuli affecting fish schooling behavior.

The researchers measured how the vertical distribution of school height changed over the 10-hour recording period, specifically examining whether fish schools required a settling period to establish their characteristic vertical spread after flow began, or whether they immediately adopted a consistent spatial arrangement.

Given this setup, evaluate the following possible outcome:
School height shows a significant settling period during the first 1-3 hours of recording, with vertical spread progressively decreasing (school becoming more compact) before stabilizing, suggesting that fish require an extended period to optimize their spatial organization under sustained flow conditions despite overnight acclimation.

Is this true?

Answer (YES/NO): NO